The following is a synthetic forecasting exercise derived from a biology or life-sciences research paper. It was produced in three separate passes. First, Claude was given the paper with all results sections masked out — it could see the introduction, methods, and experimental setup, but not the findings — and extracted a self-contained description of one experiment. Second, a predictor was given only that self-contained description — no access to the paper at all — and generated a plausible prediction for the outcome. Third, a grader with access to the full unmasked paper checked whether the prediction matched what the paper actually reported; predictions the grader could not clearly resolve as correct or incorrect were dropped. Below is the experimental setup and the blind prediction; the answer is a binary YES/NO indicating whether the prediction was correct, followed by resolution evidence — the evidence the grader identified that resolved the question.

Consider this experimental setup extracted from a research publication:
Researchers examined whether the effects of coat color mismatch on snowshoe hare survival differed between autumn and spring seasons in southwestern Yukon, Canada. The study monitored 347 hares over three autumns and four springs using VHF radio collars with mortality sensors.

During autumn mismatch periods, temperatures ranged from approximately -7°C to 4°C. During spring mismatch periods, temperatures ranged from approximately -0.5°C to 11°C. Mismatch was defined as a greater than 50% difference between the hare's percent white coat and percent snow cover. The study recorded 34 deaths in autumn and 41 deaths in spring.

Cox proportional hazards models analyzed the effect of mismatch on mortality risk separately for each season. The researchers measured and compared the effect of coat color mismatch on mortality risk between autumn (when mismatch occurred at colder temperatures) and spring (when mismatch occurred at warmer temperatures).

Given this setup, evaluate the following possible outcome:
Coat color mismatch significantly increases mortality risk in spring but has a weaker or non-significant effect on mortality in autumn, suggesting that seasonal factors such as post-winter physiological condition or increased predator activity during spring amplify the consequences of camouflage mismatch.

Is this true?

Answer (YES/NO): NO